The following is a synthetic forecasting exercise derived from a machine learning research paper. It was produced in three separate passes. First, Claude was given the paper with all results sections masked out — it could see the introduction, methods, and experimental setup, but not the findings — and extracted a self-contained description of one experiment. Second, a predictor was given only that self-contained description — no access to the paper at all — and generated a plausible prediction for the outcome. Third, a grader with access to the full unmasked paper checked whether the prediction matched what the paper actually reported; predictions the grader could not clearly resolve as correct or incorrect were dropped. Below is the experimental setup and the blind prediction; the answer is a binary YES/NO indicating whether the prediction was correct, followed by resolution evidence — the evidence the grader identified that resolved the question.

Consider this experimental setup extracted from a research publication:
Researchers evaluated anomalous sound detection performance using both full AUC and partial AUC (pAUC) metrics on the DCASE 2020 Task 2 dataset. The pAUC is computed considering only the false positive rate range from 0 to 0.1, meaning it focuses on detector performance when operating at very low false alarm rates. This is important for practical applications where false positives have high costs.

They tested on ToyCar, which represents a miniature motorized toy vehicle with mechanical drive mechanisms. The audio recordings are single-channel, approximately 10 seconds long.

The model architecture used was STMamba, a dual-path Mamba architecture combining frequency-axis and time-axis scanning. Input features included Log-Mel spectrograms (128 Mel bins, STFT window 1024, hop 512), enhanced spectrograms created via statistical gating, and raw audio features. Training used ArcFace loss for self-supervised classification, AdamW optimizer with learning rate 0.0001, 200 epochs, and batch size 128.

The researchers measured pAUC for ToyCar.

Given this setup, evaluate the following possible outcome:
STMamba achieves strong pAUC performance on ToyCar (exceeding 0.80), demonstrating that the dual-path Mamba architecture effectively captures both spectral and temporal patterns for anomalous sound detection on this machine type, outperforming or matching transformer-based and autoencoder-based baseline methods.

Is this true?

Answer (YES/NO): YES